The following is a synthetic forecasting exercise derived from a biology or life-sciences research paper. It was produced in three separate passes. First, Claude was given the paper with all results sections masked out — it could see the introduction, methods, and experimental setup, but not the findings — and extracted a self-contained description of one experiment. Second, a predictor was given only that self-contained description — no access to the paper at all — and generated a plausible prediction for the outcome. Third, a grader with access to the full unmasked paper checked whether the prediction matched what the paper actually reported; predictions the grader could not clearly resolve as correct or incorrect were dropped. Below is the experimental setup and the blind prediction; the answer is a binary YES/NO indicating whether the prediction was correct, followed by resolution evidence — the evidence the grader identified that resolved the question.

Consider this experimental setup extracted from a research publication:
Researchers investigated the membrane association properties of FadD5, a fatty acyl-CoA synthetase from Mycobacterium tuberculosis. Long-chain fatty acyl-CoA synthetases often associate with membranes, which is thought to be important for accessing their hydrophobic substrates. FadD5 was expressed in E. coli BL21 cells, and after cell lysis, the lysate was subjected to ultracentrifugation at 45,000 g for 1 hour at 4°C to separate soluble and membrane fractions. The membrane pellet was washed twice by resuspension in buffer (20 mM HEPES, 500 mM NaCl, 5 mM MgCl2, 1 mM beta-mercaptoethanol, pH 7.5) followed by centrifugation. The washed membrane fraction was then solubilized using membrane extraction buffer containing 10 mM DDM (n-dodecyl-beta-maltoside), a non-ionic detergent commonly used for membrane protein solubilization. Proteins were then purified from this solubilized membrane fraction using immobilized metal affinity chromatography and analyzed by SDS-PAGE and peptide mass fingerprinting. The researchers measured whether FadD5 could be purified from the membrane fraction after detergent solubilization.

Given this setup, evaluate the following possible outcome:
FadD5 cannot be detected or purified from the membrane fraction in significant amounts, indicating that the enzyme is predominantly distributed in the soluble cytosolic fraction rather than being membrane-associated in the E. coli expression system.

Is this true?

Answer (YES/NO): NO